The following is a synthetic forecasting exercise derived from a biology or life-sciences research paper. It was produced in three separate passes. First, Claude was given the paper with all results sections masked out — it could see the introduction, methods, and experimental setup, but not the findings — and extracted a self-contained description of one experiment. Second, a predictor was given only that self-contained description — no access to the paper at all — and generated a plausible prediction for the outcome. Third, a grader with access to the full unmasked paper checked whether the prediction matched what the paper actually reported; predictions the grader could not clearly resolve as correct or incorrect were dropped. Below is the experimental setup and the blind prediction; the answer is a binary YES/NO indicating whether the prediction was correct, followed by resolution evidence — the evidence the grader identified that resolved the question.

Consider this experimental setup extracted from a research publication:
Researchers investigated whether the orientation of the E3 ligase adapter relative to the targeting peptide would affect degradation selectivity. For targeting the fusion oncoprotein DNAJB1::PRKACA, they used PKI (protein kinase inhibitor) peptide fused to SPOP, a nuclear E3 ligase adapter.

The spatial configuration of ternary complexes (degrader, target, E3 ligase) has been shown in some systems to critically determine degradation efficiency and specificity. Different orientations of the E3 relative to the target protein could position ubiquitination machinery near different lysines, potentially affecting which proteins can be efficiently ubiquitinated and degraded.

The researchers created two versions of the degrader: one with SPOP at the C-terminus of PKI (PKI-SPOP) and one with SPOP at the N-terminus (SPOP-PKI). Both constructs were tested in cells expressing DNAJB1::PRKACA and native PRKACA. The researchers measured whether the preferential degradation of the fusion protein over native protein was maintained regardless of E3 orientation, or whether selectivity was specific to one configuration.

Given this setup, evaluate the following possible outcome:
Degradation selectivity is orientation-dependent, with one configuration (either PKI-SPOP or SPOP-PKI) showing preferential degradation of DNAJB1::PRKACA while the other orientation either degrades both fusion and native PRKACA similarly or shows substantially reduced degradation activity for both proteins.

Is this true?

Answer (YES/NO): NO